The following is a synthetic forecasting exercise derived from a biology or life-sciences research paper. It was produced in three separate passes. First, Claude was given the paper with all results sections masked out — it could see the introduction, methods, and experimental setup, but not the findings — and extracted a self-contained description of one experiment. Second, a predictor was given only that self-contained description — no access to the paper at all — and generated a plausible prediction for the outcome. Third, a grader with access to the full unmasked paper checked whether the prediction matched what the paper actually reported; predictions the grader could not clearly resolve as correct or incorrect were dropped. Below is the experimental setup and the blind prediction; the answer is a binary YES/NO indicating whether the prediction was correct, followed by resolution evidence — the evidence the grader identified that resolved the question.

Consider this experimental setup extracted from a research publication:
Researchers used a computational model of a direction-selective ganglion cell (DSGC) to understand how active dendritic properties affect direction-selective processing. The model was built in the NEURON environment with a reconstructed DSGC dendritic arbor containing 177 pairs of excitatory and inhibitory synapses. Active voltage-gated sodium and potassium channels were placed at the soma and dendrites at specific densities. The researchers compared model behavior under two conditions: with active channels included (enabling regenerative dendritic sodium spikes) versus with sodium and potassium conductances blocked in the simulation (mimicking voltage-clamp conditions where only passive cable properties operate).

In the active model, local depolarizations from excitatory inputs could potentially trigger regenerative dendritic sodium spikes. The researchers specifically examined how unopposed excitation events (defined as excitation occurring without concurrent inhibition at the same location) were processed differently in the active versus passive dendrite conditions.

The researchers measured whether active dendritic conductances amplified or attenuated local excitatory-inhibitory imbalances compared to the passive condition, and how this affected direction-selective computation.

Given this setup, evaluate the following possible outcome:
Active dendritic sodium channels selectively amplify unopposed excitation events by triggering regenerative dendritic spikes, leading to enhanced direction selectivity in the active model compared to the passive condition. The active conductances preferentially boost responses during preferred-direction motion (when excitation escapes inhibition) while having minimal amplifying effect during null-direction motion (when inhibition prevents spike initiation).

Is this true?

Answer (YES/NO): NO